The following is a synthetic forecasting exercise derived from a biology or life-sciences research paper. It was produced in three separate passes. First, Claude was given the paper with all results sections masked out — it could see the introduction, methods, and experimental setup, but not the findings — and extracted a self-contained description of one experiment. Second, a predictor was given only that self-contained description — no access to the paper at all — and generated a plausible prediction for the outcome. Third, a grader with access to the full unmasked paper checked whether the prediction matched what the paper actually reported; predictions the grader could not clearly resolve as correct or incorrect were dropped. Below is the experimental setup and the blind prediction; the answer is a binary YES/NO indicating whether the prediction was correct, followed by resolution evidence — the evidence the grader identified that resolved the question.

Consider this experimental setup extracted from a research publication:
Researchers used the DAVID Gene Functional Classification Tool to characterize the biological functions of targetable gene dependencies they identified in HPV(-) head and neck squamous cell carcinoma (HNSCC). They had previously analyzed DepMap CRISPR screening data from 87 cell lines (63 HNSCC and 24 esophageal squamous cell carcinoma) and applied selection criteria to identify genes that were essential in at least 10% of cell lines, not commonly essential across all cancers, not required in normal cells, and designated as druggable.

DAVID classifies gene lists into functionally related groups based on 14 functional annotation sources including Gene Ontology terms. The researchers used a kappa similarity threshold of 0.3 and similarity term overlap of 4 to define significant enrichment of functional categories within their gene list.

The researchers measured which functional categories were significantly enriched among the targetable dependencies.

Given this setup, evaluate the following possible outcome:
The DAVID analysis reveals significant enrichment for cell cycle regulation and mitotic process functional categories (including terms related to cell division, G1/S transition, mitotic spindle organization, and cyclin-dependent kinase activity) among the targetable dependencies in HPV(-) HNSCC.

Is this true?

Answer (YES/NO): NO